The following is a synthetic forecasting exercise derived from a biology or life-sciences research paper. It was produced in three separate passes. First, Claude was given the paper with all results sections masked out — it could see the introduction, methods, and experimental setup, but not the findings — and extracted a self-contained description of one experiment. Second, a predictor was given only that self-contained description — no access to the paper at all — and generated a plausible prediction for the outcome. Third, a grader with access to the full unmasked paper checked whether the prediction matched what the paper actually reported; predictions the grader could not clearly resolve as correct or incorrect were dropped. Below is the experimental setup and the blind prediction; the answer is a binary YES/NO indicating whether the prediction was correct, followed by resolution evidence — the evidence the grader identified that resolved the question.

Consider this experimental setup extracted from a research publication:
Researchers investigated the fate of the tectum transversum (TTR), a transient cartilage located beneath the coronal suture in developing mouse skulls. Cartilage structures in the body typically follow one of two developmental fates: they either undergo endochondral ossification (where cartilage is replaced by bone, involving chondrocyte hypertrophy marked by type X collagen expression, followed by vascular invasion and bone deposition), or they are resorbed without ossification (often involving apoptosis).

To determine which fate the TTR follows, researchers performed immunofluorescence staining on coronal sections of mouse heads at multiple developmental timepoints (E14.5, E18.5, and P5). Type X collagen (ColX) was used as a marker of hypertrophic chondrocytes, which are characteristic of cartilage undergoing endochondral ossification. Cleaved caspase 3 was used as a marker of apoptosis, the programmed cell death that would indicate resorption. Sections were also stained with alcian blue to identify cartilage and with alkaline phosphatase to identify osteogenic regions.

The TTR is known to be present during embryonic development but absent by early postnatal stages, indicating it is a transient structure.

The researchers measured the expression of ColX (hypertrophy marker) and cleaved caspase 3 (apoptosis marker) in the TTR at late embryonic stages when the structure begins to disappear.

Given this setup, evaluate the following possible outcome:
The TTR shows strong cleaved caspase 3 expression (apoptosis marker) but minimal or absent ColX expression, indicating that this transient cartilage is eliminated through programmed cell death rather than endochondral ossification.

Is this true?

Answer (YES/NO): NO